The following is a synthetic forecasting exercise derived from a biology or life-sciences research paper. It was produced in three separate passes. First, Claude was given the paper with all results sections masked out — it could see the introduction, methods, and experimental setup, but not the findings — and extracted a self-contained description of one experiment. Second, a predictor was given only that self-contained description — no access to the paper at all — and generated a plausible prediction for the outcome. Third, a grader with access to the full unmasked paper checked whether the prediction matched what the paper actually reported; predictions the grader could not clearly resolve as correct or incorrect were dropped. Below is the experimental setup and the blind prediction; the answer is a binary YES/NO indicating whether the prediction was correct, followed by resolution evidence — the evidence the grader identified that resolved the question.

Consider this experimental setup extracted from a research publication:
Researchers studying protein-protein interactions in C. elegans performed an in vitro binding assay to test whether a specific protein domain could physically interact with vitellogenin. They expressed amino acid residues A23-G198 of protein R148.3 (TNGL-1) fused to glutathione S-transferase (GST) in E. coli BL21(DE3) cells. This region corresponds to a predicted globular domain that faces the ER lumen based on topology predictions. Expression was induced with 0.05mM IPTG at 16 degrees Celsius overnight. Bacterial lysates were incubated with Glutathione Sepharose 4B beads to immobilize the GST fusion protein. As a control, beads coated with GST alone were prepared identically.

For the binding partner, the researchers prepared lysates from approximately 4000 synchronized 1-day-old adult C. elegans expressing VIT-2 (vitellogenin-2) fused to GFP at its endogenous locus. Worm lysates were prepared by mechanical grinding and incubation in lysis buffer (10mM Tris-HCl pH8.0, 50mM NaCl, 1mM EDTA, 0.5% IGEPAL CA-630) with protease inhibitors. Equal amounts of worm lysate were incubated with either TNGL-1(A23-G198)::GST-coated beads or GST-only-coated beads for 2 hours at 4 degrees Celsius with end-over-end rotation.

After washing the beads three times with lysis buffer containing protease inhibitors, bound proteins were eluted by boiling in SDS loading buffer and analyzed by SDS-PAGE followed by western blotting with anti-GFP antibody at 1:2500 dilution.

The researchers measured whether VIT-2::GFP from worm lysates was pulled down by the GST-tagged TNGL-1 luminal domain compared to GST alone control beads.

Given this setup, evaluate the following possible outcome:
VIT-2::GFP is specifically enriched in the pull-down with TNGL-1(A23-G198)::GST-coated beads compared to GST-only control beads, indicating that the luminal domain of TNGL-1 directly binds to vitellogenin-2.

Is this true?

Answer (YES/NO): YES